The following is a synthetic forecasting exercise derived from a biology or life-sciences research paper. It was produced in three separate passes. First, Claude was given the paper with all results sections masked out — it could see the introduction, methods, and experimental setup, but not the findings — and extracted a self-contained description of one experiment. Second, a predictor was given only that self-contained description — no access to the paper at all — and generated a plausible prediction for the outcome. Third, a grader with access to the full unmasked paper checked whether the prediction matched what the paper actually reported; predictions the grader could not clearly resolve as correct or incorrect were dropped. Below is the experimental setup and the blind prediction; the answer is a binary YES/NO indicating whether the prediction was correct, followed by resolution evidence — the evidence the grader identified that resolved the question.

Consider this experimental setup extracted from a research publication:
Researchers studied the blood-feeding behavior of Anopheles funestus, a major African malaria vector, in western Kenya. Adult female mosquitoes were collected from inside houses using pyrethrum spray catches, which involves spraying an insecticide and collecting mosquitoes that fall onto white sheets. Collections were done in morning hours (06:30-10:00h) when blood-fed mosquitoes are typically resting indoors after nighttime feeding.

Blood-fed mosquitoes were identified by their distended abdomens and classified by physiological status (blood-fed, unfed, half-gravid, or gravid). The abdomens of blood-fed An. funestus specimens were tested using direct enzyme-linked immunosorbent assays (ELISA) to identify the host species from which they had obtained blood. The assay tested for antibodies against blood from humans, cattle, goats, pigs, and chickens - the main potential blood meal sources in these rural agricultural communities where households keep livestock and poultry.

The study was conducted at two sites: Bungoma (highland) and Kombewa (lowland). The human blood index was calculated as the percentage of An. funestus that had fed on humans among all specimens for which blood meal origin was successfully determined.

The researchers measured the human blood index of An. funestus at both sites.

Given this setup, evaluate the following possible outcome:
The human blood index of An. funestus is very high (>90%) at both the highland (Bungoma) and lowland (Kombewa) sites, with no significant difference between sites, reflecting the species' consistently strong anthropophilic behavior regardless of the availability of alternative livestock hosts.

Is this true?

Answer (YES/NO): NO